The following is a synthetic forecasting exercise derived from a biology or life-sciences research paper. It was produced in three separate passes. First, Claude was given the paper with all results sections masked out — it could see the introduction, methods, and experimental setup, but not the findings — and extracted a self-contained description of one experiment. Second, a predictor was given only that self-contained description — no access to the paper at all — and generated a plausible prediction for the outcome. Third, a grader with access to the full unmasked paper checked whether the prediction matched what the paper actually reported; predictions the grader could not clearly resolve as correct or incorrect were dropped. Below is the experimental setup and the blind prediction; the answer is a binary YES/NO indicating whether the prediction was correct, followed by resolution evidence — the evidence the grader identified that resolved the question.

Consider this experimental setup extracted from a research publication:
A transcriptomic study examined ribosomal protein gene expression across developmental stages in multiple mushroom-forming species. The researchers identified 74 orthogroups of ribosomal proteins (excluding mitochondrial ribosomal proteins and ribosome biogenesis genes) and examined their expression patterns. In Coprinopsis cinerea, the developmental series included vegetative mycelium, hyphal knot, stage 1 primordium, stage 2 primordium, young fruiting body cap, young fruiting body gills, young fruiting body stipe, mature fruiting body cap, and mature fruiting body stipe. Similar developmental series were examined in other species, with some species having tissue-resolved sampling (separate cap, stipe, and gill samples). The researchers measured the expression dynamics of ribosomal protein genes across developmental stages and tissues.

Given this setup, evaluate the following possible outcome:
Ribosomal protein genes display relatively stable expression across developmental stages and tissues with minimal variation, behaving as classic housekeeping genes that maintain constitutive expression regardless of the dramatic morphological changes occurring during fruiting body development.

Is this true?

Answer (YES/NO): NO